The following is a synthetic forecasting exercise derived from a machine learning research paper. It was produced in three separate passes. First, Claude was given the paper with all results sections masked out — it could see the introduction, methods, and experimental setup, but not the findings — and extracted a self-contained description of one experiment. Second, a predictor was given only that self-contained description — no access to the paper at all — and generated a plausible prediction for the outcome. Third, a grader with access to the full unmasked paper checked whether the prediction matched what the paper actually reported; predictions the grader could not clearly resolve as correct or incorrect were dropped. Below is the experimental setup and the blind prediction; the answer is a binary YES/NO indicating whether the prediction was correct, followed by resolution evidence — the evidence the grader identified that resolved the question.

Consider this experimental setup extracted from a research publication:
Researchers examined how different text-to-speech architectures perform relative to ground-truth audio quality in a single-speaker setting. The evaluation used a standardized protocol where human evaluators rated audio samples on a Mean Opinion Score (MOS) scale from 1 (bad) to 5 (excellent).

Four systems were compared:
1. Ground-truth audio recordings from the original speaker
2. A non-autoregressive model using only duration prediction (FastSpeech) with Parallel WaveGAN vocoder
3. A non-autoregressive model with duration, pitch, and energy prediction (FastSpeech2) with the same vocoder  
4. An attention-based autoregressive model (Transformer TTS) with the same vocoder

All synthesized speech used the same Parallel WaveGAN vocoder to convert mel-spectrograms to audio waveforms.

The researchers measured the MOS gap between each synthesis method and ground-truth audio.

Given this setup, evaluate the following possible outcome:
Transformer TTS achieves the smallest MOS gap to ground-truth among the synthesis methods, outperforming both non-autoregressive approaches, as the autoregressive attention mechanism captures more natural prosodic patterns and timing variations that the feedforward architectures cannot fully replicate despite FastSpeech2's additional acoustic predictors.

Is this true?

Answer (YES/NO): NO